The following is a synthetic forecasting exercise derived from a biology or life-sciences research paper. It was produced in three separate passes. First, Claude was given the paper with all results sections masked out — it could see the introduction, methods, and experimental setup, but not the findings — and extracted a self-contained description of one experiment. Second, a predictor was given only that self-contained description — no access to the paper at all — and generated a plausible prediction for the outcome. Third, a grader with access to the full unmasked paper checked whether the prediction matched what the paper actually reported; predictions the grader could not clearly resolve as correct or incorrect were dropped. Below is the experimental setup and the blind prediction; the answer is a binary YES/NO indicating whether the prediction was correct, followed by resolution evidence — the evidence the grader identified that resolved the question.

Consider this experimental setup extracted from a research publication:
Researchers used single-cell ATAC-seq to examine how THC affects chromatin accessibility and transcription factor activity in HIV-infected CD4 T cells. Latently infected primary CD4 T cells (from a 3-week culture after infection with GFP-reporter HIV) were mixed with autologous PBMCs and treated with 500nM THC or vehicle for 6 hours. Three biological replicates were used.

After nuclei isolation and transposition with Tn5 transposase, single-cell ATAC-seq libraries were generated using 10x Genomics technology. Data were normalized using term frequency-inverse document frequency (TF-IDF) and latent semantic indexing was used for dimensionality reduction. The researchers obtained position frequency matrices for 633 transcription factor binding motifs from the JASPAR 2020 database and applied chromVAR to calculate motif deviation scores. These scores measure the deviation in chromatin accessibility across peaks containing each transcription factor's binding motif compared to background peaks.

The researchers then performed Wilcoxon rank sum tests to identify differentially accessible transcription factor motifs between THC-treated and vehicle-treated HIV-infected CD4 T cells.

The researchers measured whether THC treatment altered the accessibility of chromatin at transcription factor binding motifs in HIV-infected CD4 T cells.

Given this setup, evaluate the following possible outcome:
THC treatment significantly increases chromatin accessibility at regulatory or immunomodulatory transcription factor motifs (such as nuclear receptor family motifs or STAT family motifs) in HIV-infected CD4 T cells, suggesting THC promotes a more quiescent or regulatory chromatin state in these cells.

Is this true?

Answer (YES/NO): NO